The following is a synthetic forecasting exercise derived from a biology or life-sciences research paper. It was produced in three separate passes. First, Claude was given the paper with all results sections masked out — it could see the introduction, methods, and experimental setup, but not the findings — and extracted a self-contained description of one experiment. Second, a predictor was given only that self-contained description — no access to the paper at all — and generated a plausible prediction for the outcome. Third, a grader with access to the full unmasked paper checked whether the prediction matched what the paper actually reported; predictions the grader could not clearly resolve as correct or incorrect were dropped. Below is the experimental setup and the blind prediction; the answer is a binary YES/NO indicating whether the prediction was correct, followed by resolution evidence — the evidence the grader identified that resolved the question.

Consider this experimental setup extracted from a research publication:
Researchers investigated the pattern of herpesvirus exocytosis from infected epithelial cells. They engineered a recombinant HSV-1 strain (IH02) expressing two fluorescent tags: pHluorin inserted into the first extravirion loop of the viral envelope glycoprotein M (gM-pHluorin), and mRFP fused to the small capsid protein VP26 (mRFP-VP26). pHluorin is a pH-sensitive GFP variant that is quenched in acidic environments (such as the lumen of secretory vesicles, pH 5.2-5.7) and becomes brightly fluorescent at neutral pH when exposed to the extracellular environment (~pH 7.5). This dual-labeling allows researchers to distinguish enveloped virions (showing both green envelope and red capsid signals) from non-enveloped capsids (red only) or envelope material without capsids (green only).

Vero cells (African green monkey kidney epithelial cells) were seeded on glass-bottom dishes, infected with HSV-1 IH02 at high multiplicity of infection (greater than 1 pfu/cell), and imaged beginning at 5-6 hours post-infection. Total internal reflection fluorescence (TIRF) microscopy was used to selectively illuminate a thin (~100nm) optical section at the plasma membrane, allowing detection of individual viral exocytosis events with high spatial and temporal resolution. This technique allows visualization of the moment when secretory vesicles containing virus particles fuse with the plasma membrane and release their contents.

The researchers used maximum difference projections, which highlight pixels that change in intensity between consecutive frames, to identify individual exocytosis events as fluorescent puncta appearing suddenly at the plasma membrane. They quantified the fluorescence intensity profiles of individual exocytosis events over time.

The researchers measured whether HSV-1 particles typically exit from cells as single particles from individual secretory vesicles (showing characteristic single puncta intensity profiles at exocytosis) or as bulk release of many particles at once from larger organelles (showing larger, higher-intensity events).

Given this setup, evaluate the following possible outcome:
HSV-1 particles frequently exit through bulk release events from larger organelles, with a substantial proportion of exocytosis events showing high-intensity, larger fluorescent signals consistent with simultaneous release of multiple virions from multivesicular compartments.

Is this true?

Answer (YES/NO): NO